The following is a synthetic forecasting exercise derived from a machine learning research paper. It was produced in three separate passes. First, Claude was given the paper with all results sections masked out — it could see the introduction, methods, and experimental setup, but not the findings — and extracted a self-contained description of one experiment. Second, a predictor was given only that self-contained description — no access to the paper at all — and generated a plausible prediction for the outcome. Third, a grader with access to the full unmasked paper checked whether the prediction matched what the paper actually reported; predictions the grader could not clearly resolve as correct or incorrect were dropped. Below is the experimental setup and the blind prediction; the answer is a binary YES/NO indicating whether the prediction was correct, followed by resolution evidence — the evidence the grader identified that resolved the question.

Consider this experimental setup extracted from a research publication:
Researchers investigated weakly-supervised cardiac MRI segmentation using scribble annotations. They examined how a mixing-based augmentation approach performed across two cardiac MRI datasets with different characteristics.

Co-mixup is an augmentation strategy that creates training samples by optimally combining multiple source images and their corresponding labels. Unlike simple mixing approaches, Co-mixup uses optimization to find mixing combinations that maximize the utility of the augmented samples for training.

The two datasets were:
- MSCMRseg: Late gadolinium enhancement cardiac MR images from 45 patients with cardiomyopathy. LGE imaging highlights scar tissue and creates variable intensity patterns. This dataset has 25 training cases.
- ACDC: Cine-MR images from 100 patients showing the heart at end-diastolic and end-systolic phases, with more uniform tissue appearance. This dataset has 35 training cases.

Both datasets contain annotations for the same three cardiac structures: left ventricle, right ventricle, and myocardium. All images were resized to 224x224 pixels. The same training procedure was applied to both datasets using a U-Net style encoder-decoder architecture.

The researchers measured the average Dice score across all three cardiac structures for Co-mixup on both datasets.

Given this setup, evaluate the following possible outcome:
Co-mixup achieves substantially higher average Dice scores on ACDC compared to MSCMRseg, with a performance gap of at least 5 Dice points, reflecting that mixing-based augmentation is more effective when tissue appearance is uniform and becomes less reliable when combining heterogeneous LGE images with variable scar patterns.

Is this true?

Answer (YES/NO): YES